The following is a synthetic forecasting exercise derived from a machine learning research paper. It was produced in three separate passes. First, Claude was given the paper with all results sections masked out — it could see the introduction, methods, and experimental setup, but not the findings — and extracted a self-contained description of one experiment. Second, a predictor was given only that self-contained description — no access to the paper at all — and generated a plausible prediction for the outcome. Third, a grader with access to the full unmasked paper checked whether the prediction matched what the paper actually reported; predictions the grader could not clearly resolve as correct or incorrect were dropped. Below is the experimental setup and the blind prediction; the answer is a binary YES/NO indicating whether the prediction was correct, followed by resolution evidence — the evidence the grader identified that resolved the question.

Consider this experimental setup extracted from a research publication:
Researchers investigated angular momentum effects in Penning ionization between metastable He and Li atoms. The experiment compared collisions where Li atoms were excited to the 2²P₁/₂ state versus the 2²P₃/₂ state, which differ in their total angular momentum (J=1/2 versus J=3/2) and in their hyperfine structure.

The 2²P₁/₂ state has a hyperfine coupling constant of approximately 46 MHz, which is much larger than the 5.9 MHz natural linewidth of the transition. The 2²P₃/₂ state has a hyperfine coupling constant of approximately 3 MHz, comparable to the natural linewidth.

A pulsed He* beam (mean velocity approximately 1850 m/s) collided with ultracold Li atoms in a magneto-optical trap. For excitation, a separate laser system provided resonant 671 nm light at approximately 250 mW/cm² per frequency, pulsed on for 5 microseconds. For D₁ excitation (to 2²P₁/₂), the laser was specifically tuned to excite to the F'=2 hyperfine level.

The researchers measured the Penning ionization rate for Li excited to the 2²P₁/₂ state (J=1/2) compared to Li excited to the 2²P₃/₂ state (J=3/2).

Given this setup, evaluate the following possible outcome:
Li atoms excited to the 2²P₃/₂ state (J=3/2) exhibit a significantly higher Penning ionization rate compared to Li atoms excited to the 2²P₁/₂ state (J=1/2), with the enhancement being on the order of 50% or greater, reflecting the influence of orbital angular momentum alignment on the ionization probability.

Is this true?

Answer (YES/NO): YES